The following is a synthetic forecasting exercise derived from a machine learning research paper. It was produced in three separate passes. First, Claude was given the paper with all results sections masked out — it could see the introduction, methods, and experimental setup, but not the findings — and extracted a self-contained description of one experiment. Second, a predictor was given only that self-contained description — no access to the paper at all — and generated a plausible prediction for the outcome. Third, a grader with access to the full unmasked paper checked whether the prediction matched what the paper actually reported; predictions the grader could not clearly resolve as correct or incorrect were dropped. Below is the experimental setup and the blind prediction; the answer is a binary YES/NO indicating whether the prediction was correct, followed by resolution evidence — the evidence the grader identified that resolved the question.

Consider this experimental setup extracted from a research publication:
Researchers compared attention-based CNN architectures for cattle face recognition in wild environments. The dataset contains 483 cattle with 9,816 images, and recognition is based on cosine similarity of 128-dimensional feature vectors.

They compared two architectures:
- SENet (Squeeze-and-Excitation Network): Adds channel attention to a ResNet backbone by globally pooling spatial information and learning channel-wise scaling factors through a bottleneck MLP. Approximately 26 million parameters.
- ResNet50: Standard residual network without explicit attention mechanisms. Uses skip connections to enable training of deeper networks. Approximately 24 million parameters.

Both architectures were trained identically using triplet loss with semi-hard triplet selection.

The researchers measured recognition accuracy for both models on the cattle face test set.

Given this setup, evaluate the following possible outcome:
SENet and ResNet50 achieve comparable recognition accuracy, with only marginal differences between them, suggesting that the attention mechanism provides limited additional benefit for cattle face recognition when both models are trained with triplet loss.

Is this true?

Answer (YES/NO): YES